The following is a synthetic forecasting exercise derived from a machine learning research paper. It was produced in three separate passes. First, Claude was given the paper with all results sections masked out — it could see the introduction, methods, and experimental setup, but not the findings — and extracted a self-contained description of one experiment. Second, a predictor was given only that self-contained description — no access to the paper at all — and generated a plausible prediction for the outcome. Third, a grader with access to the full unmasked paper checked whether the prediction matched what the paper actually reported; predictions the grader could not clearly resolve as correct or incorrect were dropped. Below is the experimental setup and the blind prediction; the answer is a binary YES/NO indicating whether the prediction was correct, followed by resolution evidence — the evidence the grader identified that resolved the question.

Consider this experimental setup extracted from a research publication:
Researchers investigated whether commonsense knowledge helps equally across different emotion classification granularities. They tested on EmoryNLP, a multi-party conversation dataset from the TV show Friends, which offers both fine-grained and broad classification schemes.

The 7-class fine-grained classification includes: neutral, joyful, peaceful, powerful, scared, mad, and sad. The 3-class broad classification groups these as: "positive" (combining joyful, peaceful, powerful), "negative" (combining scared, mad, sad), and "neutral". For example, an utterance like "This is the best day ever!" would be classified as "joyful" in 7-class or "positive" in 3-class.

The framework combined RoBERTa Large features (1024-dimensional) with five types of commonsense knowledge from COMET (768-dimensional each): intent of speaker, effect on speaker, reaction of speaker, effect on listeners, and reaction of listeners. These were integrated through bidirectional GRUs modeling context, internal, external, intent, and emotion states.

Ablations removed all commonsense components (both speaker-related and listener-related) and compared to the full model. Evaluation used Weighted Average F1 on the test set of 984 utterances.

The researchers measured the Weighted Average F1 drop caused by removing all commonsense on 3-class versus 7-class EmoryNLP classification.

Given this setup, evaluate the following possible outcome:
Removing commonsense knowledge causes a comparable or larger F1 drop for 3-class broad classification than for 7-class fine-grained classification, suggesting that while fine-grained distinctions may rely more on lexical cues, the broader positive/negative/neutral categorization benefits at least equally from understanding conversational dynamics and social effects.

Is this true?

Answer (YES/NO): YES